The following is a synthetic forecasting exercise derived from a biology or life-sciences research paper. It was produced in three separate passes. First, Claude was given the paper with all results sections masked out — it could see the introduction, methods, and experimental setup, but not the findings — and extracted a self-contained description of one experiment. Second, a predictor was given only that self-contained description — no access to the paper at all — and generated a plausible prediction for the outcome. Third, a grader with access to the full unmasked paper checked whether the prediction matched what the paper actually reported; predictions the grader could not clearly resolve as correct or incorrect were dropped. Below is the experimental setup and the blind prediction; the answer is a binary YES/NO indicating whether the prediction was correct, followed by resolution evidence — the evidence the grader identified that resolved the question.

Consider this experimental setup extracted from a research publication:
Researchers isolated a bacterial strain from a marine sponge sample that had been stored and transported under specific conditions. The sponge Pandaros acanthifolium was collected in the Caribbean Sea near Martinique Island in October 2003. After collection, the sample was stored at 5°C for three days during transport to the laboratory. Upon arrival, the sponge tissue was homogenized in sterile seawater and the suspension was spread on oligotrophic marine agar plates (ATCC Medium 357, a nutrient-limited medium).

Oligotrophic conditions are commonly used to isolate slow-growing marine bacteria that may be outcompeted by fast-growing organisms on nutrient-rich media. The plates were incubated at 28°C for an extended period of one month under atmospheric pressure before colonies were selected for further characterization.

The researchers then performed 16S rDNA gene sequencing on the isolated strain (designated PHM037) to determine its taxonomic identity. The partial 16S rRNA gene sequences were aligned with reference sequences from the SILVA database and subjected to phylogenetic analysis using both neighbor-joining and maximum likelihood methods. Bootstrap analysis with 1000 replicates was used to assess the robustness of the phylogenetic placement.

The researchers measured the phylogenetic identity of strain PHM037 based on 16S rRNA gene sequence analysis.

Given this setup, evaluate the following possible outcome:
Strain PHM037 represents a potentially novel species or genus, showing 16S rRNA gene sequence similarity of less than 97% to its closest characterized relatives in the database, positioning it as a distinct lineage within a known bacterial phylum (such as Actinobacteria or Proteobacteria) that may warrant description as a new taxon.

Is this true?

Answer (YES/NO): NO